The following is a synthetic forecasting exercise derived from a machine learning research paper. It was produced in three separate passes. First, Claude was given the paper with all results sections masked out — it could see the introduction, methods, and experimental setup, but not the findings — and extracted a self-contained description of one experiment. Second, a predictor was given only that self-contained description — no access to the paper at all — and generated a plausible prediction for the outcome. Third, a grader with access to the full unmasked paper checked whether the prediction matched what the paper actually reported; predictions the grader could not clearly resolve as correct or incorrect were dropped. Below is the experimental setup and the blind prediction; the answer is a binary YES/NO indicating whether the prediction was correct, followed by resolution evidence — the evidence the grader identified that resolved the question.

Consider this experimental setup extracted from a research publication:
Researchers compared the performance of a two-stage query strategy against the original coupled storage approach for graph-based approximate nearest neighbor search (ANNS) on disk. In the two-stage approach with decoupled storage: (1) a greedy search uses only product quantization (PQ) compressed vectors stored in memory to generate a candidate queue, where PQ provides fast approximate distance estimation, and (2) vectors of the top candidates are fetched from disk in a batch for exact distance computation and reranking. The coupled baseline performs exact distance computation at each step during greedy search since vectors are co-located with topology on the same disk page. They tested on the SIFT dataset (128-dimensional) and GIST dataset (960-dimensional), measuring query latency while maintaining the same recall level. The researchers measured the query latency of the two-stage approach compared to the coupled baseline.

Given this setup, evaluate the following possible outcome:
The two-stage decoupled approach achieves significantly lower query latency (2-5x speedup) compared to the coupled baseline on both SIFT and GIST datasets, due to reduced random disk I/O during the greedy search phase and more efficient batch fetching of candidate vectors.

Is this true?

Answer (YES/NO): NO